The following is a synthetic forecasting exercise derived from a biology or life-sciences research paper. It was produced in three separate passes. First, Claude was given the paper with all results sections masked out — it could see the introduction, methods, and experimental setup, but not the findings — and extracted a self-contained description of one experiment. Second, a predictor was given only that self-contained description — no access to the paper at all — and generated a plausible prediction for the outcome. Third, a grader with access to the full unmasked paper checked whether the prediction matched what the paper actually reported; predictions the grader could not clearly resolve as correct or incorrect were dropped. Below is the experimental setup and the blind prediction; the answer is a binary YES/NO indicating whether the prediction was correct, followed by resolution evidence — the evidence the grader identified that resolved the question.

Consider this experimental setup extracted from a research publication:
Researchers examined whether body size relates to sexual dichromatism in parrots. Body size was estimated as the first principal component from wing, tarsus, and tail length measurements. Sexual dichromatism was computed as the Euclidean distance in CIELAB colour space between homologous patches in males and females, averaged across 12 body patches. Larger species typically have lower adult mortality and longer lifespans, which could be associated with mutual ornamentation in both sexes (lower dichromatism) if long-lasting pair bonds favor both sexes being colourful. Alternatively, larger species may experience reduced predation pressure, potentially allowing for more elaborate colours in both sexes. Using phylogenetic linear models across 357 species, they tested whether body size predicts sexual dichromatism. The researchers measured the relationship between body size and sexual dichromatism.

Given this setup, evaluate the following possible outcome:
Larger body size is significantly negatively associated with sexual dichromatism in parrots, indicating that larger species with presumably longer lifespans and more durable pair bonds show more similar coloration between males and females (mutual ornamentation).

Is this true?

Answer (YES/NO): YES